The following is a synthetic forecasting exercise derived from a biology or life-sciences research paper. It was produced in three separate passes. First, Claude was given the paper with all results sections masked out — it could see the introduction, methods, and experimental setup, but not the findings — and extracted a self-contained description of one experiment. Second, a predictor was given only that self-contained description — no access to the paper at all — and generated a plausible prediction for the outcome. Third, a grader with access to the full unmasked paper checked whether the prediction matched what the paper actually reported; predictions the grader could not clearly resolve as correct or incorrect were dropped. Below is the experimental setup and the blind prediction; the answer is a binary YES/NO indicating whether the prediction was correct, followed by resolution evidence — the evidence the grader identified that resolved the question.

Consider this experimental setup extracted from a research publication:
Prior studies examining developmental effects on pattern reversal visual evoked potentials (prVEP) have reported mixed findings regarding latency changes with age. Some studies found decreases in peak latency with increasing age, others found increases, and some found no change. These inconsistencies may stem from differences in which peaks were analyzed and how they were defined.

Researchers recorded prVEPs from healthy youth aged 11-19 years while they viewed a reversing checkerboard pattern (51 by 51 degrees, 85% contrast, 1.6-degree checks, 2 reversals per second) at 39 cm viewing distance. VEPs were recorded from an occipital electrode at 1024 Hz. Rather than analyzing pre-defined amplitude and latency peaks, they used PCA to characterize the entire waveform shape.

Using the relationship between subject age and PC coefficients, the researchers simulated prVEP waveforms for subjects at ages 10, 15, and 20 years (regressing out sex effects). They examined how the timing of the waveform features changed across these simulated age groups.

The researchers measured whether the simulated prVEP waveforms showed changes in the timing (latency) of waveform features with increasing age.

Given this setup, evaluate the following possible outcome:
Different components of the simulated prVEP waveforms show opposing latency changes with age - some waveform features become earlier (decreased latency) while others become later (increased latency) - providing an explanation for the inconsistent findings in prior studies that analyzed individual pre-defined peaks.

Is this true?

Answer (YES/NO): NO